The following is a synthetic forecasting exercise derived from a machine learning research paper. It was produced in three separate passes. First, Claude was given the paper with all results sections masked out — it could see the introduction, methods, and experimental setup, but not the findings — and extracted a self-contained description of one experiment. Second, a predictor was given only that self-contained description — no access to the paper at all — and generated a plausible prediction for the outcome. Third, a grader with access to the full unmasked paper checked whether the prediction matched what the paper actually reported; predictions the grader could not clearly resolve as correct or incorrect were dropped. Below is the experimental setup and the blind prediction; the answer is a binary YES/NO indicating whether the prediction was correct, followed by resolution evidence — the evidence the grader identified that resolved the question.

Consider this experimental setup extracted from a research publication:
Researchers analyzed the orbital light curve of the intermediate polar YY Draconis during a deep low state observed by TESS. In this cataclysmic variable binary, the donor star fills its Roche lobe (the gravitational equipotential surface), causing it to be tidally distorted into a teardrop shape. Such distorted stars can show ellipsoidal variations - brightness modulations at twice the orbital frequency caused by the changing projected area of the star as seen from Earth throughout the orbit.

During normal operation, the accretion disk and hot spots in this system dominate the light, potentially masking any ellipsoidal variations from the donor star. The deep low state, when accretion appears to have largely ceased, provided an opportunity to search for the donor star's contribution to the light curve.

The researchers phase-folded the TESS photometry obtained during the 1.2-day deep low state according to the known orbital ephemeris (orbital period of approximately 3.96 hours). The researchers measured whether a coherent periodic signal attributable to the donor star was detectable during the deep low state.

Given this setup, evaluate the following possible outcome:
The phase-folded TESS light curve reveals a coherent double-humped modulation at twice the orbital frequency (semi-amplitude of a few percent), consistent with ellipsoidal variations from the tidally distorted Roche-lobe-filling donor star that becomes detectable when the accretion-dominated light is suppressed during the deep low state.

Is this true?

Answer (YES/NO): YES